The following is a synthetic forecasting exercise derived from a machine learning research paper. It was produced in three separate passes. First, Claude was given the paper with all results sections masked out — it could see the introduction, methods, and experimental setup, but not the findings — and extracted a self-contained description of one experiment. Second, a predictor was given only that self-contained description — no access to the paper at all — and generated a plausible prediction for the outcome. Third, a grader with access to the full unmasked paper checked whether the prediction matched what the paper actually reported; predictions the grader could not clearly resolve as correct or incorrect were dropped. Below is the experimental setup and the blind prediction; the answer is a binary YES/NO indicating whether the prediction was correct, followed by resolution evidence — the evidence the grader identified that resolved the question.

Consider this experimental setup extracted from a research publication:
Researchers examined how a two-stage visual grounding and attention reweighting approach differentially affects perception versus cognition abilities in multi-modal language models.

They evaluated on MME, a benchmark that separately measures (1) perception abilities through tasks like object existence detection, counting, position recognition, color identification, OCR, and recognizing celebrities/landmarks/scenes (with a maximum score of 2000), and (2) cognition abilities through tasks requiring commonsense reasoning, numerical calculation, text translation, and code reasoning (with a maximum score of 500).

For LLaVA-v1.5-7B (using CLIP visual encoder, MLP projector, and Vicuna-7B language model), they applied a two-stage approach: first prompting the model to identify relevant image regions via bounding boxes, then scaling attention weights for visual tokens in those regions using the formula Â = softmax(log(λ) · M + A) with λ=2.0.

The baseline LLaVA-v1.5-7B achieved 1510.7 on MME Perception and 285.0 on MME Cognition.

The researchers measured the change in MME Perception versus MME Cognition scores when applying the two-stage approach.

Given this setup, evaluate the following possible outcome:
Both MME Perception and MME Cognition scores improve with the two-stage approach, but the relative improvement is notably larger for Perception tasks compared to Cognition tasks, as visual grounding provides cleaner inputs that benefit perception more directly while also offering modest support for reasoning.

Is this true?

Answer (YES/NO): NO